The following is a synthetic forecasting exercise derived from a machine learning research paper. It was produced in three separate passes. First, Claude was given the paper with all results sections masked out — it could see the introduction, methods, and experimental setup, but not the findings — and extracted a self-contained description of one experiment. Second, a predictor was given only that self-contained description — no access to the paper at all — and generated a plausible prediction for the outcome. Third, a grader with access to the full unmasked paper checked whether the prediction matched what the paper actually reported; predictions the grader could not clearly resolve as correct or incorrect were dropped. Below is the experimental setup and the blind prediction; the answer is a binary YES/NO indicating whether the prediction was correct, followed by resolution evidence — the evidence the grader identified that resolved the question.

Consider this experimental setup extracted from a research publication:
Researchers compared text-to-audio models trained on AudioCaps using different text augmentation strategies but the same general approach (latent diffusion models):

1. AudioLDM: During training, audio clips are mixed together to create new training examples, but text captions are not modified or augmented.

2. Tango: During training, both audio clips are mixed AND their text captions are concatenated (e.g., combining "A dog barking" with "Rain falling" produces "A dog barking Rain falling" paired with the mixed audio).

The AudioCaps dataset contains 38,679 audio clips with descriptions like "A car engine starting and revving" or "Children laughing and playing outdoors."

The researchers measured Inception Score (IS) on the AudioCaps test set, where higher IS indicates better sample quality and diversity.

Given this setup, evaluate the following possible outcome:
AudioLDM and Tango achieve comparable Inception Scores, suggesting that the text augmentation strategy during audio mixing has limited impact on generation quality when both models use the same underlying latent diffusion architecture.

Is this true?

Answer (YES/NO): YES